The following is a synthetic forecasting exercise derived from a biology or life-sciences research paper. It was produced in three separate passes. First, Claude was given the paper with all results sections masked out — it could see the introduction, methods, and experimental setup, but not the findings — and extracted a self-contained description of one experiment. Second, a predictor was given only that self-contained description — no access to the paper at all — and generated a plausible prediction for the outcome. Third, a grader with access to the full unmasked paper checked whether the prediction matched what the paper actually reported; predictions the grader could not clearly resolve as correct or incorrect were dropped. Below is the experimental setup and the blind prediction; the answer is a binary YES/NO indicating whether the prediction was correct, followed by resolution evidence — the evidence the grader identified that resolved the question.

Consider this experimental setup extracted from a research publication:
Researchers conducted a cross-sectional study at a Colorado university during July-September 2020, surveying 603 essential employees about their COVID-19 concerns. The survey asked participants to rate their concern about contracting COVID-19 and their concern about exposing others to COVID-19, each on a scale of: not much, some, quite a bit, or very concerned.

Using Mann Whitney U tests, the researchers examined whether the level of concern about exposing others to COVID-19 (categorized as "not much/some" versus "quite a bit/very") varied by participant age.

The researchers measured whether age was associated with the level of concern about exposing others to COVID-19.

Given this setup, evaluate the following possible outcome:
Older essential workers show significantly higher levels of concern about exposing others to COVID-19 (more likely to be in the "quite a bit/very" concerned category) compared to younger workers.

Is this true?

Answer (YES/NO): NO